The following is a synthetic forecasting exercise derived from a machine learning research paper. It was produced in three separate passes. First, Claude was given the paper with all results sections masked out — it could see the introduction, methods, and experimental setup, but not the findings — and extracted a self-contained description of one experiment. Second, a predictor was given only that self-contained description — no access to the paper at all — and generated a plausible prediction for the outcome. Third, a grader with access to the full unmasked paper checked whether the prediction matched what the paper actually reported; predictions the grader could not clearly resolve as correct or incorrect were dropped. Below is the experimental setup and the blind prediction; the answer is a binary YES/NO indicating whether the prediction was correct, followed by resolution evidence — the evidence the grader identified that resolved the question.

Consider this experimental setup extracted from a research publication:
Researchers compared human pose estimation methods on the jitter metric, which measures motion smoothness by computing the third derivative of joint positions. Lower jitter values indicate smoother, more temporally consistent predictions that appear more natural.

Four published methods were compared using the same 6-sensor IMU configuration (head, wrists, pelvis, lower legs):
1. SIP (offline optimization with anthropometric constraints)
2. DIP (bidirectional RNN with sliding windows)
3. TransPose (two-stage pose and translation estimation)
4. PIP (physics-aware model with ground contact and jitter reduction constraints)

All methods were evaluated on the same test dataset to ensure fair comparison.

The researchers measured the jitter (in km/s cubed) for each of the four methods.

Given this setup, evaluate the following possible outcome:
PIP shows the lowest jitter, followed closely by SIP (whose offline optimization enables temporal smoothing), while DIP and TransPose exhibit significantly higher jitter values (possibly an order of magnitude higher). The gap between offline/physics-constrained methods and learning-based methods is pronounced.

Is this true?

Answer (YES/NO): YES